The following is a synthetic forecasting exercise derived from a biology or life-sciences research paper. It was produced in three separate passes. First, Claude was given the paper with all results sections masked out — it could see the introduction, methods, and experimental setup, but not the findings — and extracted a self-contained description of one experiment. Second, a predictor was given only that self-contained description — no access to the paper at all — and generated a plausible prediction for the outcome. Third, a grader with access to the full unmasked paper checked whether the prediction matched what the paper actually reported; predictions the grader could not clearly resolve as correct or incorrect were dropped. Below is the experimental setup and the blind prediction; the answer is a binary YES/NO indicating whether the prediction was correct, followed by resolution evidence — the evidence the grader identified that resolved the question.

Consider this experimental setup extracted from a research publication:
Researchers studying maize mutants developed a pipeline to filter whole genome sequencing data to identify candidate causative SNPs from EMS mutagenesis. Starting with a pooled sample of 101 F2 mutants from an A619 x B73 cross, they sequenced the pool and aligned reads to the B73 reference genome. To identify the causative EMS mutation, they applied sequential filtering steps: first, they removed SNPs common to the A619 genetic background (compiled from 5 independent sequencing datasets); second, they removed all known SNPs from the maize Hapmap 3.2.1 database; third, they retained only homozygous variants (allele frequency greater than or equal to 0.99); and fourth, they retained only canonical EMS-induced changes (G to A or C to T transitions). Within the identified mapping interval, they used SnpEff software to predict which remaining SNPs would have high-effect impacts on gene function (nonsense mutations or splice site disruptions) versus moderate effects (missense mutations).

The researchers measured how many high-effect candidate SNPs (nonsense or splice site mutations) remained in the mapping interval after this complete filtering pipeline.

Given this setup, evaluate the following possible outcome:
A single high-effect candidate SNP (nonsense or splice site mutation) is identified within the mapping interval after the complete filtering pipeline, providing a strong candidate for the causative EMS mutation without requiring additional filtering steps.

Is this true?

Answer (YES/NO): NO